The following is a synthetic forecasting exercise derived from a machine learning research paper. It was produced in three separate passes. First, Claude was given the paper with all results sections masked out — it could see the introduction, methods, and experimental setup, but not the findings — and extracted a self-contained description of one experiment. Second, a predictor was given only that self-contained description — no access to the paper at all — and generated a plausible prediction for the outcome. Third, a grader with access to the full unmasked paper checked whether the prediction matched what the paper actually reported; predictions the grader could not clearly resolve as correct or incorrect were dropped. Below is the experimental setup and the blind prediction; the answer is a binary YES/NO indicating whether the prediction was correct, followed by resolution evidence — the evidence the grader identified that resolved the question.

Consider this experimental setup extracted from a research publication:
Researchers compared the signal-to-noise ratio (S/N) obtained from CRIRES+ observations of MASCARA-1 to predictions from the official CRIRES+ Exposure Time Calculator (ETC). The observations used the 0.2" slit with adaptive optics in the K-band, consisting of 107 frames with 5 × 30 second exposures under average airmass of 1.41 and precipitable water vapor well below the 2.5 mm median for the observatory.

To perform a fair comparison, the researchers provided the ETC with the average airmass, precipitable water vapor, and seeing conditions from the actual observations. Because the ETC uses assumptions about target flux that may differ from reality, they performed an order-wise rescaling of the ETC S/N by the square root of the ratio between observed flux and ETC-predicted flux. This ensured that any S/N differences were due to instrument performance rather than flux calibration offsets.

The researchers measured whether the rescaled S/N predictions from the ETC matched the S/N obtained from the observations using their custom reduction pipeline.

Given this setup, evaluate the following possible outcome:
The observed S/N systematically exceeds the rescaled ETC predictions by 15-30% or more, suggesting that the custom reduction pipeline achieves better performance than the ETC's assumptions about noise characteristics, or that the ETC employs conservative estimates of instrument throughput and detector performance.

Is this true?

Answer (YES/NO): NO